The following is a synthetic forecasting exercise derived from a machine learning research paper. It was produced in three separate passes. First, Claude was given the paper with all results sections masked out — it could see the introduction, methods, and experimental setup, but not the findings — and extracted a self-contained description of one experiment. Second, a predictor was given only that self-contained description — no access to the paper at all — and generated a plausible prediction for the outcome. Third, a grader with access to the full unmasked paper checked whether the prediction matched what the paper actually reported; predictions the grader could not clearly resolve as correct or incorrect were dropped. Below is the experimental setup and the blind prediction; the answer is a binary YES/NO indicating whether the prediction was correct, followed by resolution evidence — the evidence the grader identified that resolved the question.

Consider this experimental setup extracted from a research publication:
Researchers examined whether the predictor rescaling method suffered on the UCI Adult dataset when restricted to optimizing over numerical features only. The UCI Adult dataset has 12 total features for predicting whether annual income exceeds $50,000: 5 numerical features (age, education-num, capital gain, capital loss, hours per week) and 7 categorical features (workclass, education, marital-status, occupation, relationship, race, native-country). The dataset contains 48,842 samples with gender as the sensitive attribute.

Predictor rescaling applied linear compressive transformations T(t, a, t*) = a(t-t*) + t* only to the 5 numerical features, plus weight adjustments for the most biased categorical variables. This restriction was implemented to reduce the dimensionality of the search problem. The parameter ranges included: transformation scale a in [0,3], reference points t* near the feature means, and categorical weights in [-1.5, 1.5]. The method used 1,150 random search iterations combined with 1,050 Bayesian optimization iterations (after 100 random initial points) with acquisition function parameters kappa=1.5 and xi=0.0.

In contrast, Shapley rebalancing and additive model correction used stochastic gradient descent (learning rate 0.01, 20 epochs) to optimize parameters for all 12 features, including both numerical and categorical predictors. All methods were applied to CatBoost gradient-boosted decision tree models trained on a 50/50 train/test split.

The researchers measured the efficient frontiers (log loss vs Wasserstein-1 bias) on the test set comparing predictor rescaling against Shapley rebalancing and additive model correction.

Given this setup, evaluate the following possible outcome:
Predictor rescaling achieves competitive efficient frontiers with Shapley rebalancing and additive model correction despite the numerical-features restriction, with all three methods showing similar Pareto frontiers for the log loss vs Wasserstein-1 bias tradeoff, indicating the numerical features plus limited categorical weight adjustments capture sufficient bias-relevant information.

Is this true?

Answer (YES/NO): NO